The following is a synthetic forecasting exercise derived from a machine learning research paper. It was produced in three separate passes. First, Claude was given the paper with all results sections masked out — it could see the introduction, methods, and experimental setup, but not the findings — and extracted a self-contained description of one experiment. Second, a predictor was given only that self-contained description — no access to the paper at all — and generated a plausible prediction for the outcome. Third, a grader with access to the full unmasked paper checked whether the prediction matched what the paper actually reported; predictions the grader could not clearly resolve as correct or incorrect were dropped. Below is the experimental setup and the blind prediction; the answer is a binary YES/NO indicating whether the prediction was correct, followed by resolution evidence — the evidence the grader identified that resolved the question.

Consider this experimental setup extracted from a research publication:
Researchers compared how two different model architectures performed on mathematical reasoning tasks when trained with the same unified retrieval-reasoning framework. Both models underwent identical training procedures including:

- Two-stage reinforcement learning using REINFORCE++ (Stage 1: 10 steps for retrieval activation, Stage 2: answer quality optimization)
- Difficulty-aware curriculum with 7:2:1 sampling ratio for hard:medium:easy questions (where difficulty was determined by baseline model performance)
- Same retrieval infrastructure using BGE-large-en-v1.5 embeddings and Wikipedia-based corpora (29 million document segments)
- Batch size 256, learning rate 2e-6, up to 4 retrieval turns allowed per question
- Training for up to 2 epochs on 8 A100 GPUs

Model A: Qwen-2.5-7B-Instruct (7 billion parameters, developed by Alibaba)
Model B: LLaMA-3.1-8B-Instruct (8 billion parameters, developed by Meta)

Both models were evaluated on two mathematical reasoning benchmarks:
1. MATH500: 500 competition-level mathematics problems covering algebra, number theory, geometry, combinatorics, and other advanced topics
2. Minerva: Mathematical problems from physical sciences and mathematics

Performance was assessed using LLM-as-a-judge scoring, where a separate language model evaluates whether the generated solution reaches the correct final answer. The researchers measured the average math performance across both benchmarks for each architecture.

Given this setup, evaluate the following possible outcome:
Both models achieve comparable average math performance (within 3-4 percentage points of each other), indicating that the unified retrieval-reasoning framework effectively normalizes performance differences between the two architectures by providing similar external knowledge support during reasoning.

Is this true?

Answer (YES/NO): NO